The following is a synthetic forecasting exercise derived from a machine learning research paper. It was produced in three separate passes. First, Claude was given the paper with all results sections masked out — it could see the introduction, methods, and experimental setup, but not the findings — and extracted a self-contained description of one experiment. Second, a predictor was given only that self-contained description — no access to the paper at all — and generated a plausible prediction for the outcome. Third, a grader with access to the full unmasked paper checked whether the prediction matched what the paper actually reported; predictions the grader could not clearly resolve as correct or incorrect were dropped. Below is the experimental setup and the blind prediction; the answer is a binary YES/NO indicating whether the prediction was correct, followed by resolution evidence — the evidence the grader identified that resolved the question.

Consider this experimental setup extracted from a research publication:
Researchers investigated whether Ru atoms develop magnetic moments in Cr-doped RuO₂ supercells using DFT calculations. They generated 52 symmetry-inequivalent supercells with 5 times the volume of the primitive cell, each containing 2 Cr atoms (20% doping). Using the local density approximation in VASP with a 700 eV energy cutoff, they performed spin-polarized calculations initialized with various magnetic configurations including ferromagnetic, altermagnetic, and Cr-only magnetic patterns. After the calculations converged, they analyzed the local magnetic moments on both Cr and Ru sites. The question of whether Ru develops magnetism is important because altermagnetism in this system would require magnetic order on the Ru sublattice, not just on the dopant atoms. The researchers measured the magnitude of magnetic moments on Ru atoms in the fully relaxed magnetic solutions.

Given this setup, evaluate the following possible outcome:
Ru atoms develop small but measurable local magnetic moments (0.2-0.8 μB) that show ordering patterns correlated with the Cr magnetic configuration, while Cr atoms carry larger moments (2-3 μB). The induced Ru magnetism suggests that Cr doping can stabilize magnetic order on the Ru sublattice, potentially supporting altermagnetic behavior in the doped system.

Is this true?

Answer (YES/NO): NO